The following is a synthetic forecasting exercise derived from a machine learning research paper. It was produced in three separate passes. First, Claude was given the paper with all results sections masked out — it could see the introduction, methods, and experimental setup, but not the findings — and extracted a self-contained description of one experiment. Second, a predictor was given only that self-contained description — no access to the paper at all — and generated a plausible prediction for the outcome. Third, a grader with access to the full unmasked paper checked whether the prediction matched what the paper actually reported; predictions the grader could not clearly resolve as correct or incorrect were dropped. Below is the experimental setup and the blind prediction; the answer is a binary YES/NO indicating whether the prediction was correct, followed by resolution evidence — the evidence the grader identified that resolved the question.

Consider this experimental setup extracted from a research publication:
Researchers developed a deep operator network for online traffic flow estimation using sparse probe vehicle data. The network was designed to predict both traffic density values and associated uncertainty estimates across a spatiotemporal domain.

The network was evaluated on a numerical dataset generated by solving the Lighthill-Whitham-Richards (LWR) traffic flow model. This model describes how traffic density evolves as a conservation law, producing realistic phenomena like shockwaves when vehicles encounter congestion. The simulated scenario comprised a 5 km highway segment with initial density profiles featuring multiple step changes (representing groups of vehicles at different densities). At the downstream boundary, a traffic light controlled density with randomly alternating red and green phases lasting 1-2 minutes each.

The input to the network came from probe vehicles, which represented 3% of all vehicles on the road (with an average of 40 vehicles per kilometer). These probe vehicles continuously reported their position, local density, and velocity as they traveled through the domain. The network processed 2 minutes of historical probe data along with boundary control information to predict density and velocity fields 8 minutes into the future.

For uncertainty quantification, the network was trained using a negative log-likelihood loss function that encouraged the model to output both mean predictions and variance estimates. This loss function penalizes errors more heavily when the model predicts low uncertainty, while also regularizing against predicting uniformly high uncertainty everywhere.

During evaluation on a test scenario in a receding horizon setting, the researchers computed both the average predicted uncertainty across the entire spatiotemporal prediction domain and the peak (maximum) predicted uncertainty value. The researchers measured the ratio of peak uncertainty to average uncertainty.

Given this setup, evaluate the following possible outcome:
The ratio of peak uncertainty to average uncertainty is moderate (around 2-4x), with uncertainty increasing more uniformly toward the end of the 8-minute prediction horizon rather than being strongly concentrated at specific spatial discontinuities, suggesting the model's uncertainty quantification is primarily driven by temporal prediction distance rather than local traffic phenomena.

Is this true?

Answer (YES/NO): NO